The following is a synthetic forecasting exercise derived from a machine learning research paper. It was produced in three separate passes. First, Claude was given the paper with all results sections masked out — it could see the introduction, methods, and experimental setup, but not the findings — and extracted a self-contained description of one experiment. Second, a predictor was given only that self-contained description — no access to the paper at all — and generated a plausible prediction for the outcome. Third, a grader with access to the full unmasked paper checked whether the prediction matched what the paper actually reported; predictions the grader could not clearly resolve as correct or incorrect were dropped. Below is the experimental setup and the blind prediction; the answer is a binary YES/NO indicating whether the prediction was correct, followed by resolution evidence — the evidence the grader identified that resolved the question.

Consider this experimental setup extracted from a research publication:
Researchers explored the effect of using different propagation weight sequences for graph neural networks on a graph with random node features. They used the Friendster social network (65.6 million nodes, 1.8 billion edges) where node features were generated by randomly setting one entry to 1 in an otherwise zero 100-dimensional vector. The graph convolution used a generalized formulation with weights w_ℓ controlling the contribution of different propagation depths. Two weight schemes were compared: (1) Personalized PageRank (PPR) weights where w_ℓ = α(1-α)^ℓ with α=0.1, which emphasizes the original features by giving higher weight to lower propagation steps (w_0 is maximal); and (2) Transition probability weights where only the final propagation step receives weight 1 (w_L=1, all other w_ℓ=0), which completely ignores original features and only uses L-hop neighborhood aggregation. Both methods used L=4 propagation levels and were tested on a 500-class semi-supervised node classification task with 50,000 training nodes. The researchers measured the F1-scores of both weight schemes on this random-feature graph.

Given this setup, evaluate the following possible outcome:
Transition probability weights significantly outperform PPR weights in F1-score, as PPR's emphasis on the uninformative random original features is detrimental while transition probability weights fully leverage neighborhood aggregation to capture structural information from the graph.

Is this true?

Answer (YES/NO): YES